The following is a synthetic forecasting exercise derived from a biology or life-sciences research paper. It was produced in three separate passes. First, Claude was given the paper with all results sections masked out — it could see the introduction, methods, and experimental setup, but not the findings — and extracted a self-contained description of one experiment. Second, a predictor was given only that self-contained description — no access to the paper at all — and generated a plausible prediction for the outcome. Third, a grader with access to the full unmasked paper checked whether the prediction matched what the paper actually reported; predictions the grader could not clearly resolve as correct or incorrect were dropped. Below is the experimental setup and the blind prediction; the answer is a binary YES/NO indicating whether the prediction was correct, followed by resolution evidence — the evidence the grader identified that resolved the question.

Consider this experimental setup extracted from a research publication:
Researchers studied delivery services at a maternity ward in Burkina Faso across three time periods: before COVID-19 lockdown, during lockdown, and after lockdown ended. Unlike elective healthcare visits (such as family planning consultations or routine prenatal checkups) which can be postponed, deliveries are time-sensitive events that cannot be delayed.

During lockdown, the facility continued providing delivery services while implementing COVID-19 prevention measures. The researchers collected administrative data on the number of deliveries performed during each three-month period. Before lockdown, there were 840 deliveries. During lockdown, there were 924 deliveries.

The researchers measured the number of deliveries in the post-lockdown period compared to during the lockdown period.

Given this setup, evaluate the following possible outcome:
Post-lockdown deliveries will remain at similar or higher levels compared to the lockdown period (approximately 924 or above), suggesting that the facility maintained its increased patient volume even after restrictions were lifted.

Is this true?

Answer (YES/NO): NO